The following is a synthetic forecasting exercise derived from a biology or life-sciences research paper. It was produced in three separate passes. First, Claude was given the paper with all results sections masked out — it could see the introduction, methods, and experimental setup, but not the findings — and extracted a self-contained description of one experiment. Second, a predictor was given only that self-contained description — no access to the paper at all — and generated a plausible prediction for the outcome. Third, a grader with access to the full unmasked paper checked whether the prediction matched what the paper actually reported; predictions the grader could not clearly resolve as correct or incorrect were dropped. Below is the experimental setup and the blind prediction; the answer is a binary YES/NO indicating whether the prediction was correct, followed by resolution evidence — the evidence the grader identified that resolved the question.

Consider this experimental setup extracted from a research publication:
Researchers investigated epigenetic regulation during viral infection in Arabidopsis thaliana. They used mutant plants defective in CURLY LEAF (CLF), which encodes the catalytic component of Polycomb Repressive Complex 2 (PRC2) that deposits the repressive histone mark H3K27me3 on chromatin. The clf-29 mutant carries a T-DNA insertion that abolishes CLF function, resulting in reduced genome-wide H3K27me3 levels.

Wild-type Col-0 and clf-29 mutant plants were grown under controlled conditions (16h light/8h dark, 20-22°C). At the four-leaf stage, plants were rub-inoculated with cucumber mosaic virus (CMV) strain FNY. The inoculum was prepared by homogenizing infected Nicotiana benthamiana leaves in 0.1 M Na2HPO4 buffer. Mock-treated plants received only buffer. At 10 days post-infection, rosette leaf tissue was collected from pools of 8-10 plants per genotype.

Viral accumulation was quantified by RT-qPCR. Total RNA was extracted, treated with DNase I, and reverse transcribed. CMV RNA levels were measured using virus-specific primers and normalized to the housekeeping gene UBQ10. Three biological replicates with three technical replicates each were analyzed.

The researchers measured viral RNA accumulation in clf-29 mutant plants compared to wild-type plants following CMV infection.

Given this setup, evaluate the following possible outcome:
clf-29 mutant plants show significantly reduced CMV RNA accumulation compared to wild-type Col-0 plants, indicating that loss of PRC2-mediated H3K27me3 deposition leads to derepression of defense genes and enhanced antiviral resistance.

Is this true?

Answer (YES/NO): NO